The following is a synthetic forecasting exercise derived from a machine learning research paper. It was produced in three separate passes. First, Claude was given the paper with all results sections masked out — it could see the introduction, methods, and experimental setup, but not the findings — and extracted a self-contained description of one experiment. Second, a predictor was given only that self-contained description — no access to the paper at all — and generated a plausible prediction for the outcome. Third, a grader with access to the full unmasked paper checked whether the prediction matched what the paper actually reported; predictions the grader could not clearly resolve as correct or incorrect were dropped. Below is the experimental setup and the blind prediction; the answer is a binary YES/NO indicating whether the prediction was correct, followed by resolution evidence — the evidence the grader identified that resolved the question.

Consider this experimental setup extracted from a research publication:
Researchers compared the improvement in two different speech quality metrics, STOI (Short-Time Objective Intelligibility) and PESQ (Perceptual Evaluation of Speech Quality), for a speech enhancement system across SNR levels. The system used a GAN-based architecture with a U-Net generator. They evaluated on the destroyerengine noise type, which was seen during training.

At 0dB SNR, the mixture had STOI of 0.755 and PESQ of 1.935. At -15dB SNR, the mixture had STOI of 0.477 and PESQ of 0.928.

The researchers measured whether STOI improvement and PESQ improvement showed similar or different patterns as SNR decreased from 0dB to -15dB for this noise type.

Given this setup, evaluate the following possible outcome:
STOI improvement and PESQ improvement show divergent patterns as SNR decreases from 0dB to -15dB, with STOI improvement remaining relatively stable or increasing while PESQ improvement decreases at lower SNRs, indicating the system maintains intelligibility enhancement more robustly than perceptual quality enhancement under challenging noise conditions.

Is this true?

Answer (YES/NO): NO